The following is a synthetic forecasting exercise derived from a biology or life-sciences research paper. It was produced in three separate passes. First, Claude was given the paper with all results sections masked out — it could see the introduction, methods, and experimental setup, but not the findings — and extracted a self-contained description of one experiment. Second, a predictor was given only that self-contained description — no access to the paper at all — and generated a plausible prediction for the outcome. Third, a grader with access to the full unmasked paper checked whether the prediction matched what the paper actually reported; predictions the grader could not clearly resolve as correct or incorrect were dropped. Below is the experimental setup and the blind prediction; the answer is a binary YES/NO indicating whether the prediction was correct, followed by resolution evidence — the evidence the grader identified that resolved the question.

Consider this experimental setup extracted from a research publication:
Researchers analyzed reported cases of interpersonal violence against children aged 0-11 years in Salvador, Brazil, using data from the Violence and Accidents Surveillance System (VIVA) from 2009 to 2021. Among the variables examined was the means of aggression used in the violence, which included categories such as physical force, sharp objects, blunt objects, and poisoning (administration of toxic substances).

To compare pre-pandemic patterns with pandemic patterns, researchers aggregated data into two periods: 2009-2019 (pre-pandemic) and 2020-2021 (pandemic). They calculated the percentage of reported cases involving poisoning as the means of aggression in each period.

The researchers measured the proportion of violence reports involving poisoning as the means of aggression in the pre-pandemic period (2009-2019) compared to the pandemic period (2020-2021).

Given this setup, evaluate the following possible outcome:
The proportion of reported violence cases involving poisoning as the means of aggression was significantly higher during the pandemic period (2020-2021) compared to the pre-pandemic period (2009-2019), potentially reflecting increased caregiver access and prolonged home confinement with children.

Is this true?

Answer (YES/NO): YES